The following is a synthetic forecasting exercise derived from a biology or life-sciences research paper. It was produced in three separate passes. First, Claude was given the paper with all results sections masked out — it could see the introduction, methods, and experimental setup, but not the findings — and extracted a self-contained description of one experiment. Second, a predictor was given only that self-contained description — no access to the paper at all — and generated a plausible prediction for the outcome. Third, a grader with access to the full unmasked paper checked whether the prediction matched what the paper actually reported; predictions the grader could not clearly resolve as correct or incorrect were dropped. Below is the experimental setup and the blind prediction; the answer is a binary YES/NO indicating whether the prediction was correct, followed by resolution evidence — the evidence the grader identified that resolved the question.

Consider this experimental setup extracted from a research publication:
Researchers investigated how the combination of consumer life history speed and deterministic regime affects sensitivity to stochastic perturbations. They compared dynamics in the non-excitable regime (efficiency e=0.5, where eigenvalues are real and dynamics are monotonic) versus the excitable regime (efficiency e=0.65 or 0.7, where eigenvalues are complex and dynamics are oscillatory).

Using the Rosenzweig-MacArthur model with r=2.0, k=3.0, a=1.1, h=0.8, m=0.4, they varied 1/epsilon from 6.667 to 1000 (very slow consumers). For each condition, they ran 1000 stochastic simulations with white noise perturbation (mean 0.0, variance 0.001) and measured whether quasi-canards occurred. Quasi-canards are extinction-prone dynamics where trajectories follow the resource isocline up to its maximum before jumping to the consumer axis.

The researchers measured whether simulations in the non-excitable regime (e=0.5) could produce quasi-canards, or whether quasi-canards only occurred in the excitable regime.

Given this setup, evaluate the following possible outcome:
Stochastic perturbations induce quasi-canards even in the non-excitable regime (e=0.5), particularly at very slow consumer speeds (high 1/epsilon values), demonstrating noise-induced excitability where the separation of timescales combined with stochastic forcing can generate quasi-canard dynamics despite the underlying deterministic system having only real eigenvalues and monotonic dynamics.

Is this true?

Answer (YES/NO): YES